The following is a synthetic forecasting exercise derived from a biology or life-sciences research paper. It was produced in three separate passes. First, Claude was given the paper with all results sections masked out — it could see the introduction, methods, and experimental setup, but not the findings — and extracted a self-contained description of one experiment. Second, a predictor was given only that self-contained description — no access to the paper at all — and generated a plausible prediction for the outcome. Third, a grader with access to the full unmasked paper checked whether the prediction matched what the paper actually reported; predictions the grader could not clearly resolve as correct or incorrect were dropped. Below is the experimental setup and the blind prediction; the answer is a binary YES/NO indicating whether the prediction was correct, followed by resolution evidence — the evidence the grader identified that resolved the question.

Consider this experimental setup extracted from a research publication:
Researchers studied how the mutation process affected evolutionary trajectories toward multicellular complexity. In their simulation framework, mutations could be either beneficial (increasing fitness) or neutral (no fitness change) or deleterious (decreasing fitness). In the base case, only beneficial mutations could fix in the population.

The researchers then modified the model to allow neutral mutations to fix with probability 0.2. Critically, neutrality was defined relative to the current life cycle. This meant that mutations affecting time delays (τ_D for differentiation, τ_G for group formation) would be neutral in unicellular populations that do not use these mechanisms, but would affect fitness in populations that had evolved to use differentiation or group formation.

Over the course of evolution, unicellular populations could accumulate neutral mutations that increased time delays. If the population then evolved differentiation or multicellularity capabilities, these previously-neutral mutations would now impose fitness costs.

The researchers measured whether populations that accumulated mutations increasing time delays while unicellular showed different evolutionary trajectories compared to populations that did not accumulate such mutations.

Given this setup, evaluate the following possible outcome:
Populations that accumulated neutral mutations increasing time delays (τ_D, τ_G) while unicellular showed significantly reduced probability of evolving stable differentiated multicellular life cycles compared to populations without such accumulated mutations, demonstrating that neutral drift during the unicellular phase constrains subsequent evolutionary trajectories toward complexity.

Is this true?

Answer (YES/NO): NO